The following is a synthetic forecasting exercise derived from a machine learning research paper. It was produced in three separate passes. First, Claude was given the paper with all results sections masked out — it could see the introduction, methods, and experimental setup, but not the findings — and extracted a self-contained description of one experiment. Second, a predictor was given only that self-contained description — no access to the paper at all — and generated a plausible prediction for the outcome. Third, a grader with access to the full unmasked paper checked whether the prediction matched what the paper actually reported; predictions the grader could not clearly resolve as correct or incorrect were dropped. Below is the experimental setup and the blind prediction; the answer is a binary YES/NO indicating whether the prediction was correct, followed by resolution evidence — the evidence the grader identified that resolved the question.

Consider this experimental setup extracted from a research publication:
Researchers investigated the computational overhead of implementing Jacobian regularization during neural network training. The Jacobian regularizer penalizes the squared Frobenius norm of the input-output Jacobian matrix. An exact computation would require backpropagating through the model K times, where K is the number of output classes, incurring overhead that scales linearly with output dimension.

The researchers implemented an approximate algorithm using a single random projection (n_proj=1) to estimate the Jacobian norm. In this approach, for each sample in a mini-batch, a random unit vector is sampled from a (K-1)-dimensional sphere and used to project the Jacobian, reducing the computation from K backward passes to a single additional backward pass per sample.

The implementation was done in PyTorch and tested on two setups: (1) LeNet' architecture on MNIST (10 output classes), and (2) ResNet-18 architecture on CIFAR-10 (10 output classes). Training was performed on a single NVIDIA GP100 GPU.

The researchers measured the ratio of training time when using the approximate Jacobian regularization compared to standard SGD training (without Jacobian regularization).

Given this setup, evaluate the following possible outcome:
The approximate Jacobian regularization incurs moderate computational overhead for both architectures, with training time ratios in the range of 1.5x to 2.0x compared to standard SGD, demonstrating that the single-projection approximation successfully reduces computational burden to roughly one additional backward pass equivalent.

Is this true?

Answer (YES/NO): NO